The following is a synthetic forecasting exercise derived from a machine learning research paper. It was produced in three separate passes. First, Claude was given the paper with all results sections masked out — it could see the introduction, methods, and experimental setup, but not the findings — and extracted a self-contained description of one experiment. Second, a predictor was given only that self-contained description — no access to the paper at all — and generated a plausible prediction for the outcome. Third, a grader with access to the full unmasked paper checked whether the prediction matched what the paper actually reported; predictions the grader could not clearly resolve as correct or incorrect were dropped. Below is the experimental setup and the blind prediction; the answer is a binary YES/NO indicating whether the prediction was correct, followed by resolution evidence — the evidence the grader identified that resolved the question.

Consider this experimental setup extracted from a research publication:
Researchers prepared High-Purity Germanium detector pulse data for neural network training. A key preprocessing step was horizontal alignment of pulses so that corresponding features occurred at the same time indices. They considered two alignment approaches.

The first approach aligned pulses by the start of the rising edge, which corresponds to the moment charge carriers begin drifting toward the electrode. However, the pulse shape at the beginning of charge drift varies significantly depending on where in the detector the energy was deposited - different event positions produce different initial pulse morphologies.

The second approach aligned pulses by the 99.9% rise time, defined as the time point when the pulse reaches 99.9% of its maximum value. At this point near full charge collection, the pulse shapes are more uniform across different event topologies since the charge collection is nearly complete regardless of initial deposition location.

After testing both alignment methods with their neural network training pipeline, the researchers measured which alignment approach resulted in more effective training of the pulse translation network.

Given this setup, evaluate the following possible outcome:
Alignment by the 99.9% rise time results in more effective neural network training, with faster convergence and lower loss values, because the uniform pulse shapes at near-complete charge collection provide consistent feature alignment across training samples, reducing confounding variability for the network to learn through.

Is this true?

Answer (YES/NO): NO